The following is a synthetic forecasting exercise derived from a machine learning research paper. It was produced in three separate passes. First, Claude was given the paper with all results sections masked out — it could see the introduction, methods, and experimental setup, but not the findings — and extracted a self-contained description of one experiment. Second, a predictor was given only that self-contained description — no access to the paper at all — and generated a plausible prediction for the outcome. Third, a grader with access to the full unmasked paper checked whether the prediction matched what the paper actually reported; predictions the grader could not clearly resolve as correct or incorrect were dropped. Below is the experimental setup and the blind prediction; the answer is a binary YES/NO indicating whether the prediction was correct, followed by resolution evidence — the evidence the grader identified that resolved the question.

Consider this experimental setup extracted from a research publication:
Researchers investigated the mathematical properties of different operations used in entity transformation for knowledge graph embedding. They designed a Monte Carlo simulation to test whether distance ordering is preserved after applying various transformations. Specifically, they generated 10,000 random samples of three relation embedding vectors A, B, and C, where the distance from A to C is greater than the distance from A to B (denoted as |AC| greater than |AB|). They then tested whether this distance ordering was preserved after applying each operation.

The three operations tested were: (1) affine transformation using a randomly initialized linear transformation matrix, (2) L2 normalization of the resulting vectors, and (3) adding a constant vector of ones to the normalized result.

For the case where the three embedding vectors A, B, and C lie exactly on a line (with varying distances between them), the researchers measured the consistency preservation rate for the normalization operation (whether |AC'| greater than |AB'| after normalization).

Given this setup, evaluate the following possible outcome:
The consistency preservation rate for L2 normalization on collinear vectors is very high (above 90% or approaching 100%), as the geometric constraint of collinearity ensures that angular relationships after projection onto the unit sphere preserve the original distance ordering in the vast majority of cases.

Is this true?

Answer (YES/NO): YES